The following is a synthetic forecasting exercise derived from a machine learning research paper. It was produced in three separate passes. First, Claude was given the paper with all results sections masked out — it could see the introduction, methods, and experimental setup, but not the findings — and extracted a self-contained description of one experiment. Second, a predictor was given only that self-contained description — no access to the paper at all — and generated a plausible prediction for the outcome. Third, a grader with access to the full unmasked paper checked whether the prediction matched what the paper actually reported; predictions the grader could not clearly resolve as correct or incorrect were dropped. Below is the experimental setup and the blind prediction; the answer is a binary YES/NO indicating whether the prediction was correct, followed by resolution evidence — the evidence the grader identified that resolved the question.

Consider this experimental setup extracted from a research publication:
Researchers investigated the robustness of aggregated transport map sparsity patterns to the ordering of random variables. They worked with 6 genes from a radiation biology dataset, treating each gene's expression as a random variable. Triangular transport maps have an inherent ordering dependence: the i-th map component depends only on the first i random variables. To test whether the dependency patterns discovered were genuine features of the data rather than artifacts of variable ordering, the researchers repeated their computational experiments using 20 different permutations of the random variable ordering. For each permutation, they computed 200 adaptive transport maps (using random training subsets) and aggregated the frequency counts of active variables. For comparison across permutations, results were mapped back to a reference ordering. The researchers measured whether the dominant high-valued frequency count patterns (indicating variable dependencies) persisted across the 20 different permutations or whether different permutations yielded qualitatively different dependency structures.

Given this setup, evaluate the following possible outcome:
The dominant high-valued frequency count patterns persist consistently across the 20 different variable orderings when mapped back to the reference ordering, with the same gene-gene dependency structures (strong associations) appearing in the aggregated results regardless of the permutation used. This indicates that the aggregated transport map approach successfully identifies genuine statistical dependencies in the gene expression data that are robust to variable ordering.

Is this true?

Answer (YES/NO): YES